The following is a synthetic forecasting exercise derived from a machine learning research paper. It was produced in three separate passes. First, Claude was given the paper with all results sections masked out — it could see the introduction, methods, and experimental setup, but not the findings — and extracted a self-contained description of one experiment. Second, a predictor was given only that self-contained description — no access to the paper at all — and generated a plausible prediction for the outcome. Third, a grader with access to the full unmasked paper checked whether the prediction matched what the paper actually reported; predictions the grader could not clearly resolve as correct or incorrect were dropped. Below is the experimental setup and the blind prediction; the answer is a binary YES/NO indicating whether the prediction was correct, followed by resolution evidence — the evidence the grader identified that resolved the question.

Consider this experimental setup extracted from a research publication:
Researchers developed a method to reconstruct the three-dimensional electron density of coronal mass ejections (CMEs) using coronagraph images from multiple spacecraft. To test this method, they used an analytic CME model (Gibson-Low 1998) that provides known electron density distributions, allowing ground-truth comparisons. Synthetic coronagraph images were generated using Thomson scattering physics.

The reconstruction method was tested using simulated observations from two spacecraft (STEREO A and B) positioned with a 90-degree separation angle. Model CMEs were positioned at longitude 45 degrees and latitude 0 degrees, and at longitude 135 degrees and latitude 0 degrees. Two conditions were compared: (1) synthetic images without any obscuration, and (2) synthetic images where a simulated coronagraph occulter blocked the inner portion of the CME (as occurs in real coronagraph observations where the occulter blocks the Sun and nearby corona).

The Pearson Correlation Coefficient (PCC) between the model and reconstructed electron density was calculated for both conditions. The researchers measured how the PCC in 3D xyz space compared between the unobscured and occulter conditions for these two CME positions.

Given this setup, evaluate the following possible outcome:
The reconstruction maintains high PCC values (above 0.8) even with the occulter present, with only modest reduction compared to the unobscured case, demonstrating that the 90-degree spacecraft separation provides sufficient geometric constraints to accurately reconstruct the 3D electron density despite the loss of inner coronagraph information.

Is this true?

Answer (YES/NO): NO